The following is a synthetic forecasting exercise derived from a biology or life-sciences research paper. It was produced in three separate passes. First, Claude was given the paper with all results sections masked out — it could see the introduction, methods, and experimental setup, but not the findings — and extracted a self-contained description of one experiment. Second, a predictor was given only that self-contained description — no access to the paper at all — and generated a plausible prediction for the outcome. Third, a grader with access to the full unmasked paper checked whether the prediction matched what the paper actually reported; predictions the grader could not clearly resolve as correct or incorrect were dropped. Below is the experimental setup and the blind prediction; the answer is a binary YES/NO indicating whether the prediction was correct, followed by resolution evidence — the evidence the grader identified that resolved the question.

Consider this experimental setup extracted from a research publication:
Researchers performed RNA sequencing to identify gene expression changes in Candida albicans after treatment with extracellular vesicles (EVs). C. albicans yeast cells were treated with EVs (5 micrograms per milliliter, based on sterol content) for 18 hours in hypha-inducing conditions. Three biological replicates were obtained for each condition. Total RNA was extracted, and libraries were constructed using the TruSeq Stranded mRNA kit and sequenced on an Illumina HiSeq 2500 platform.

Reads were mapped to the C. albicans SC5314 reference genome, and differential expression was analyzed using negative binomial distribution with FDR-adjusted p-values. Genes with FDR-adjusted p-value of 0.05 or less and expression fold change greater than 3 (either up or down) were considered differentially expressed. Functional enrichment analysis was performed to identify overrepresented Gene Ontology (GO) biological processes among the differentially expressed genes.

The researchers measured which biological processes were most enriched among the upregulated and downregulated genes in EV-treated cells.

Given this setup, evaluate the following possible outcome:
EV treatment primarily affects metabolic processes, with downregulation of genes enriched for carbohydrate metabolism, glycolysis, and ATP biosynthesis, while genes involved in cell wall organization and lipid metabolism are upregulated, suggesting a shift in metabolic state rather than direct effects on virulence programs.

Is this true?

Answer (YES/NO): NO